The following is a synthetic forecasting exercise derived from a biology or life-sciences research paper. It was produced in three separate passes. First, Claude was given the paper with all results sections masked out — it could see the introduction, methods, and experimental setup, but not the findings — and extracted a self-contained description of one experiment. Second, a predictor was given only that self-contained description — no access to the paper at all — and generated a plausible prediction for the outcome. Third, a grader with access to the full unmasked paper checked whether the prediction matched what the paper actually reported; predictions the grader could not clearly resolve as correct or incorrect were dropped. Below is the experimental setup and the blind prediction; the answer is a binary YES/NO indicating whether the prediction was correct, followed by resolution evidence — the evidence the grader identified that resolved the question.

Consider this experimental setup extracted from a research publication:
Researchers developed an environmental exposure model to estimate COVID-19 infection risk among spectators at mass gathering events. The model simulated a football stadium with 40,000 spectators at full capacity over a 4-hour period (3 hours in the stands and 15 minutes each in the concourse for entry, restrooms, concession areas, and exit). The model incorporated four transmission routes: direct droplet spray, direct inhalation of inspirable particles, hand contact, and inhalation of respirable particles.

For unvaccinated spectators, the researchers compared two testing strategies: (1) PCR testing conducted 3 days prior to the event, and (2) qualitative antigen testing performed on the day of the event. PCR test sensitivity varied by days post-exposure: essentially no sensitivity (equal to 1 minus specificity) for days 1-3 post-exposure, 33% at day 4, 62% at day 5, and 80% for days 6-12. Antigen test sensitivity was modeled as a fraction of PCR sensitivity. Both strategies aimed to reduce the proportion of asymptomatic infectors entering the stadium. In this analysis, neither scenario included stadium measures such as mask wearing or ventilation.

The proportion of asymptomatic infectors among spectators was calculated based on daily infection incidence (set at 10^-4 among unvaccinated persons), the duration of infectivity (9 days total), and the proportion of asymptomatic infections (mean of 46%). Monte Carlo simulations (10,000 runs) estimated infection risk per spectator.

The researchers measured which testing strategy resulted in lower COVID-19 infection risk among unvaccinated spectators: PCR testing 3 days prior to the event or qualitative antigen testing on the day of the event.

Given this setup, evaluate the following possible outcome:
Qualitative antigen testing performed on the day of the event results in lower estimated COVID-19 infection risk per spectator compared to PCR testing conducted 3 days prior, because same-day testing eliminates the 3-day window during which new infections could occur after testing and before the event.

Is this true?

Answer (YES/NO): NO